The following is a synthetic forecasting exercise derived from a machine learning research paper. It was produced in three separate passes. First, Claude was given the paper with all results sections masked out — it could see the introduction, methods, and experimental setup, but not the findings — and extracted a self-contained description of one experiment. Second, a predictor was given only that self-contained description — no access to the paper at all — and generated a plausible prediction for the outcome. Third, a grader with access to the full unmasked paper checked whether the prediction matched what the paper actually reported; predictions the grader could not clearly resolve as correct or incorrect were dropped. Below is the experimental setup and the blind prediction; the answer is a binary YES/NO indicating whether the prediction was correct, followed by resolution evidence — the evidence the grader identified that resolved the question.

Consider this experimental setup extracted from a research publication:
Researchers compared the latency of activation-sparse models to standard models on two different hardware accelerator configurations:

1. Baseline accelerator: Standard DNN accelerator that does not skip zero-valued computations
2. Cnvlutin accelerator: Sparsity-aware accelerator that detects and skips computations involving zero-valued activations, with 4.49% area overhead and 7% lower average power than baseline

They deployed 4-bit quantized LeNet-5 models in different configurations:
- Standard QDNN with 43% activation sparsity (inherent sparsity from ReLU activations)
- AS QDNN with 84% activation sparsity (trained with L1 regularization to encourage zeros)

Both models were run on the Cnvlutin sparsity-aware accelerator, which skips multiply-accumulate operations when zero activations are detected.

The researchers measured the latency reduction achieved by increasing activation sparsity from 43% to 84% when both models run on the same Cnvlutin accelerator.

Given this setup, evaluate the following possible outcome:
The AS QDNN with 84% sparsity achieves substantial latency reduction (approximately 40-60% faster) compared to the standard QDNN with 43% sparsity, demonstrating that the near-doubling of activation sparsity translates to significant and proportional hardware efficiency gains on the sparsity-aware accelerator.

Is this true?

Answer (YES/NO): YES